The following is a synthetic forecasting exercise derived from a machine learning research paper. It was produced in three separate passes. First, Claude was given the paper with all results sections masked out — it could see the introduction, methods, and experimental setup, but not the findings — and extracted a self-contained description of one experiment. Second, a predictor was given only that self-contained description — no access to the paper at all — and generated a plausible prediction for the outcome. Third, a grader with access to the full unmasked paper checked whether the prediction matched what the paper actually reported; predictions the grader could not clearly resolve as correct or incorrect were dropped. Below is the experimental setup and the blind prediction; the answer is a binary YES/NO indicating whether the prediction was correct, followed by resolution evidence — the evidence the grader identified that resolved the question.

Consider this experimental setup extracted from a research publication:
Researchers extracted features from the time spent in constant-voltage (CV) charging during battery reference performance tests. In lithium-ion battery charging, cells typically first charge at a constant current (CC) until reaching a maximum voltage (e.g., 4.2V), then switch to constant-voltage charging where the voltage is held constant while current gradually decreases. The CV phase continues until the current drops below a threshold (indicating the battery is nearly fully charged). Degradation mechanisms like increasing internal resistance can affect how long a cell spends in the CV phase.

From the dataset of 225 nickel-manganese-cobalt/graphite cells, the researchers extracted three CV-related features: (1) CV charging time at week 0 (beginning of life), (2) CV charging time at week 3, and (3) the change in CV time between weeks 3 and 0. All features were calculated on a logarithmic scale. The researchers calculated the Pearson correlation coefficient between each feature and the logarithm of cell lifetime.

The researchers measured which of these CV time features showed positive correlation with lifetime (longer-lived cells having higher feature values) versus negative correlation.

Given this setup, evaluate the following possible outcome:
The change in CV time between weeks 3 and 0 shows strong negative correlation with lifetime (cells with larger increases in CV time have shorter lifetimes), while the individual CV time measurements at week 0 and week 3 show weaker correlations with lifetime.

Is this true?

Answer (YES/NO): NO